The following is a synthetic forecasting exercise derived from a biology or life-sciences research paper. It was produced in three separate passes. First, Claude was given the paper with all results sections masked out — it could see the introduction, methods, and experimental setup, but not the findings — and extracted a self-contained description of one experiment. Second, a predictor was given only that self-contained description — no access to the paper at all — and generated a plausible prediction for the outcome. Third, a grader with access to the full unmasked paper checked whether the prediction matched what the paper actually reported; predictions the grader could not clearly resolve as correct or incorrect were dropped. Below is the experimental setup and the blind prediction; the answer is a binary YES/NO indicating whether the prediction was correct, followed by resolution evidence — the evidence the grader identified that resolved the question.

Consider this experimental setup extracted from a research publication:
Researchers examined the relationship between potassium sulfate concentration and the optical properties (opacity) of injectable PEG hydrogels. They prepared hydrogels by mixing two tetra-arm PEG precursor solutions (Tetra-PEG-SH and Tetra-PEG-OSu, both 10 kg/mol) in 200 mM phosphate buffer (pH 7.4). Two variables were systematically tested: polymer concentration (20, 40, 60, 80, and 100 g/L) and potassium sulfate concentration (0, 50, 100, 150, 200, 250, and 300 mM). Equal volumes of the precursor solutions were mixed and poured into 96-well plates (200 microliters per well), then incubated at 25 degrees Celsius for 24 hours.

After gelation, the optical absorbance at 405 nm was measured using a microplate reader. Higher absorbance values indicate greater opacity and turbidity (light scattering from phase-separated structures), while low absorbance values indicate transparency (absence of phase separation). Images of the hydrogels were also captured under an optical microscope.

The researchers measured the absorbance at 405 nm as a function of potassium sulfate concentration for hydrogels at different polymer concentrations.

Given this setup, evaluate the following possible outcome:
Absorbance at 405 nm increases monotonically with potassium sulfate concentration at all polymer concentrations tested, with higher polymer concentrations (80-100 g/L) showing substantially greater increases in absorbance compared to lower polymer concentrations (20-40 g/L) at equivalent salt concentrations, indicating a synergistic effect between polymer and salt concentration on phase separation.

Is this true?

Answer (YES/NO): NO